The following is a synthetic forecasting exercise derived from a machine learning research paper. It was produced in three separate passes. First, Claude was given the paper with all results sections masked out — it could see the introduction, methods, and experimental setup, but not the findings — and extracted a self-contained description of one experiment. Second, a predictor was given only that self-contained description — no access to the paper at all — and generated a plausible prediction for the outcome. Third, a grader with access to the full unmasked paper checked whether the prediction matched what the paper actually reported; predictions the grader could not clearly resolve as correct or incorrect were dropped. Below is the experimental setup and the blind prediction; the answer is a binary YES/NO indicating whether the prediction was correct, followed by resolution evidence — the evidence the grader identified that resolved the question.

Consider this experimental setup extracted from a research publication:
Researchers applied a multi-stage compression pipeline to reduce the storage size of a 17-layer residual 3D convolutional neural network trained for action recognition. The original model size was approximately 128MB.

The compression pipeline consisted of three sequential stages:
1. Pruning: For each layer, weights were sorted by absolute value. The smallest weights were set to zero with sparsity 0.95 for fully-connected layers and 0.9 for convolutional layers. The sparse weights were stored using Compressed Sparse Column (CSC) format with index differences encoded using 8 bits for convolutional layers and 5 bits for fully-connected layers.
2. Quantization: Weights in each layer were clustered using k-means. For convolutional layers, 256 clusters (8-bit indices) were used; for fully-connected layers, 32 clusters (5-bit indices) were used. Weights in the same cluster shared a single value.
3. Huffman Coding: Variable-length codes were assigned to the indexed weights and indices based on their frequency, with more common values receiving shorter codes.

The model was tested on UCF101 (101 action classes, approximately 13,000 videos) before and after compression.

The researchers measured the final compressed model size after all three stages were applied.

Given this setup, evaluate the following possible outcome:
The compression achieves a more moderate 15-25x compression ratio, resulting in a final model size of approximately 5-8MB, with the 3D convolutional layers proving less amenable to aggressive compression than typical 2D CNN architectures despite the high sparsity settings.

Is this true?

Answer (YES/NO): NO